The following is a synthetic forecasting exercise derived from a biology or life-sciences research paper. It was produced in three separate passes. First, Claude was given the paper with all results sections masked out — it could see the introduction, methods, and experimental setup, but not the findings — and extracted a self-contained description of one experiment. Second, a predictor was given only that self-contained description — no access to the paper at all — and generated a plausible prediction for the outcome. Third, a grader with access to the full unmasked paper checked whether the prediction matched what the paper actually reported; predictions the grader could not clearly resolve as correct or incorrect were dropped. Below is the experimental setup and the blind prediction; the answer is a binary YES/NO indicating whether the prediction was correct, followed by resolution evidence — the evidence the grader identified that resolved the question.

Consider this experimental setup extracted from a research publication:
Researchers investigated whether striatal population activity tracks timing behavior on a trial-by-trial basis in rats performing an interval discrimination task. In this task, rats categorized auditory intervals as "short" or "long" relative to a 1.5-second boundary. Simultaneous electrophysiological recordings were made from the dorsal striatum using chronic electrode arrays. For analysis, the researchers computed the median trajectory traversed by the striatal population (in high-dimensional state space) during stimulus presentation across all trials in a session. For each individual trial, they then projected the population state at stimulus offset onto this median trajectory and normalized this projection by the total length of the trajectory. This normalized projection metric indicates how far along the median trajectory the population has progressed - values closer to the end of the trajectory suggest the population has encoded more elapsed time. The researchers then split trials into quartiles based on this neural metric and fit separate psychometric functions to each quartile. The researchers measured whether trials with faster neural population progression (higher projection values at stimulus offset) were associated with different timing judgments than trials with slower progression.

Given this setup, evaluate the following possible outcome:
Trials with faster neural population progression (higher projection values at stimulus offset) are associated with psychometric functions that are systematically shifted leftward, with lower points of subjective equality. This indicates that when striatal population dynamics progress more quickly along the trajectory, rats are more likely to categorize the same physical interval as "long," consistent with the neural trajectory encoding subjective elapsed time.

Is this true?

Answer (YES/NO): YES